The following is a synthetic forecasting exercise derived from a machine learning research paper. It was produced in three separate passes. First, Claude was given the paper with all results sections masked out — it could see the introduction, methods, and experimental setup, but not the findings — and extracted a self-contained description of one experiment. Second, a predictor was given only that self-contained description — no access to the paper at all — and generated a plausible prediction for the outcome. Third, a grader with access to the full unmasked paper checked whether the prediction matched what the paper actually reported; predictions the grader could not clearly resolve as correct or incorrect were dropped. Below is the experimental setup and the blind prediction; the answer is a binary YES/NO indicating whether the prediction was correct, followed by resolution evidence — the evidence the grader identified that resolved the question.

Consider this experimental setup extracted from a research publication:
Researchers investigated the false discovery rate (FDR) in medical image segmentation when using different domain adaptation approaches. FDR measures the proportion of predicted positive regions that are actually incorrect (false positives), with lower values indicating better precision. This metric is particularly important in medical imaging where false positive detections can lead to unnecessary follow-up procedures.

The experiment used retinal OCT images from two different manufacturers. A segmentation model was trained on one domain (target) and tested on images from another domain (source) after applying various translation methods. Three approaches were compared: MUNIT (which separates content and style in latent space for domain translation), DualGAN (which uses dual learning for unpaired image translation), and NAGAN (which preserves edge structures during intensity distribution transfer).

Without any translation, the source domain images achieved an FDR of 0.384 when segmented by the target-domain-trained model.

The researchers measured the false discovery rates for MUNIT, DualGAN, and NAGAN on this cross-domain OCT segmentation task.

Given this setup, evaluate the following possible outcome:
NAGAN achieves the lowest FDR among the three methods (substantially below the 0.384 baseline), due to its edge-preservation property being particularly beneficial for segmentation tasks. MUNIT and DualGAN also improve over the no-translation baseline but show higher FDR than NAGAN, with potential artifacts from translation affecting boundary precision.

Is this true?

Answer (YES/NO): NO